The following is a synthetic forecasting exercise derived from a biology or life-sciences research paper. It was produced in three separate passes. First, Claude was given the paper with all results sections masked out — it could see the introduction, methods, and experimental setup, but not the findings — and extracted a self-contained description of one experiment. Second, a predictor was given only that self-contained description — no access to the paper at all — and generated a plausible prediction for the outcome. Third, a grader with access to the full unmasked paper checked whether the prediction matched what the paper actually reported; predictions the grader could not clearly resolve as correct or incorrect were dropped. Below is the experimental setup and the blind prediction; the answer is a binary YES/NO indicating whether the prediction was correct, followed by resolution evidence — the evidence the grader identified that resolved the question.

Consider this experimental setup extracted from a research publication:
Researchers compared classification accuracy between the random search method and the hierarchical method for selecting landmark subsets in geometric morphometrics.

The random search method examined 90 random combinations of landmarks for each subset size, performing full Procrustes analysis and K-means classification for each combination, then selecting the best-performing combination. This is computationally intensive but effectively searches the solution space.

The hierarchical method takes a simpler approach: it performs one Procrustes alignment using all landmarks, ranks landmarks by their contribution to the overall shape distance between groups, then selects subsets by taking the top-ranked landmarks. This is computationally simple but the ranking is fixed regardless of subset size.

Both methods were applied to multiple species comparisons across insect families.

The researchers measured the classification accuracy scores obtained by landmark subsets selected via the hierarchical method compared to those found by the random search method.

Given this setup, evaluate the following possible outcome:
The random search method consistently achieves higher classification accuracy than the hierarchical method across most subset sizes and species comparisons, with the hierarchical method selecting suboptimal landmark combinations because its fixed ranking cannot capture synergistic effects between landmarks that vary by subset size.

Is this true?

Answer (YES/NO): YES